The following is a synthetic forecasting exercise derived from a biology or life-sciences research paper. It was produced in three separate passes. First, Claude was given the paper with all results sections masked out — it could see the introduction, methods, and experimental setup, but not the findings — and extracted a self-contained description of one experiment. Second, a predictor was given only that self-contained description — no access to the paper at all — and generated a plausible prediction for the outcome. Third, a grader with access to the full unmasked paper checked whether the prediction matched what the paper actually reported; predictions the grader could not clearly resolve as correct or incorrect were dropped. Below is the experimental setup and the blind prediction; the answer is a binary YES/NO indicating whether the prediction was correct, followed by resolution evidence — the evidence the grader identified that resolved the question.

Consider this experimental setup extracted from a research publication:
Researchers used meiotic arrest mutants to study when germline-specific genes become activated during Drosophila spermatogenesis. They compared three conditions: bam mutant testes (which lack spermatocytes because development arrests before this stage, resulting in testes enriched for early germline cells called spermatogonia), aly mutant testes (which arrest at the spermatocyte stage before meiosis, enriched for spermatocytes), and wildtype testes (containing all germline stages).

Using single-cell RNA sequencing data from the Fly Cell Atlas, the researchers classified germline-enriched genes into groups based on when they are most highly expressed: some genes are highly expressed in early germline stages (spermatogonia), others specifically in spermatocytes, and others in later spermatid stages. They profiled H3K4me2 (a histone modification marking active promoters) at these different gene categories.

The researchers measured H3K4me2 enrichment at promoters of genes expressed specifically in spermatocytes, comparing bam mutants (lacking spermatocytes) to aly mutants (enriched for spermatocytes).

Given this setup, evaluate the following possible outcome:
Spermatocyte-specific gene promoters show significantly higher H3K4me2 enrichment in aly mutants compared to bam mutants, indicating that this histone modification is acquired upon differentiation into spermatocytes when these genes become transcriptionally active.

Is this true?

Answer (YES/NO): NO